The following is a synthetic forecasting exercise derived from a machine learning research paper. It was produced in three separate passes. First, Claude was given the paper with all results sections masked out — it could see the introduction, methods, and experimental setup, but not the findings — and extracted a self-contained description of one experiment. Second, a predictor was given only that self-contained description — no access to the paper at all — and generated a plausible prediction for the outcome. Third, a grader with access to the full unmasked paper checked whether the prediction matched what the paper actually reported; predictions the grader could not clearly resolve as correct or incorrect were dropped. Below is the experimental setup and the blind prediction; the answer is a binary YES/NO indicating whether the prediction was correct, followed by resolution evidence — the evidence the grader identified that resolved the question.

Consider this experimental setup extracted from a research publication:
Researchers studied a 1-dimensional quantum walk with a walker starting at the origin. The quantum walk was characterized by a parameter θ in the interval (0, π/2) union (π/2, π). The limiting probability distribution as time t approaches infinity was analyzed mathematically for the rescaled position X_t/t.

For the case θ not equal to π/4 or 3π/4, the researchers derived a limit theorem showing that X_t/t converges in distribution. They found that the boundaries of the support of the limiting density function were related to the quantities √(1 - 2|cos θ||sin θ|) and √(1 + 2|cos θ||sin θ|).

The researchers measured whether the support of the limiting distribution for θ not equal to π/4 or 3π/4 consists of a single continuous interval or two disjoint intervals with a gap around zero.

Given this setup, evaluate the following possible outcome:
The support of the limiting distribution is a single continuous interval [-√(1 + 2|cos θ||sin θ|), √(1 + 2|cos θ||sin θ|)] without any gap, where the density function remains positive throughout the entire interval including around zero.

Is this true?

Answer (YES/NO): NO